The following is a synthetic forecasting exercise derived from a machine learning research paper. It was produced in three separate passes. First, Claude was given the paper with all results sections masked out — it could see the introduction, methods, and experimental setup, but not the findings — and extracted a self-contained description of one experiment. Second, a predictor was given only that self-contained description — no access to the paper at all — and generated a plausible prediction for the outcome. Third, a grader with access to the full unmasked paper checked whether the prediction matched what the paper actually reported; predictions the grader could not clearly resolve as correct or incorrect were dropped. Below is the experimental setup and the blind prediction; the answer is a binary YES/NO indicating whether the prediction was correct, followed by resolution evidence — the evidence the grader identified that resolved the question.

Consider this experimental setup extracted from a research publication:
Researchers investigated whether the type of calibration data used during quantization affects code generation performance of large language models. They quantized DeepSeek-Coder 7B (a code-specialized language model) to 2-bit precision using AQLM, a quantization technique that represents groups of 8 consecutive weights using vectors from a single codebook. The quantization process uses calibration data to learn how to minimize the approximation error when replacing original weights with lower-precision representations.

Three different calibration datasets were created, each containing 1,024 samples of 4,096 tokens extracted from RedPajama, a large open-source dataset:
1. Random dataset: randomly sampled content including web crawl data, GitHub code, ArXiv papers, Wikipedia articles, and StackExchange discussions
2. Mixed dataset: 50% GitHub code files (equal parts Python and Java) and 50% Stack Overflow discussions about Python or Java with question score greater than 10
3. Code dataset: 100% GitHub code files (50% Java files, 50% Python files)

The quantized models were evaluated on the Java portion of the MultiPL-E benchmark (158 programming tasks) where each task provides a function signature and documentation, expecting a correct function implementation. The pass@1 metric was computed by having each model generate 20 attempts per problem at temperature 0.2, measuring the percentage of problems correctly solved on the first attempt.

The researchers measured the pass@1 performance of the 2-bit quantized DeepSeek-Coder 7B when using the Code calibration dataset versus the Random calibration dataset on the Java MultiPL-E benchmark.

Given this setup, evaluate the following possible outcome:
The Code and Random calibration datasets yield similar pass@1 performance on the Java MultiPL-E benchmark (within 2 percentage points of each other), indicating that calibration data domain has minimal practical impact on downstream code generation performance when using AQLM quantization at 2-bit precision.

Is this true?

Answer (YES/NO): NO